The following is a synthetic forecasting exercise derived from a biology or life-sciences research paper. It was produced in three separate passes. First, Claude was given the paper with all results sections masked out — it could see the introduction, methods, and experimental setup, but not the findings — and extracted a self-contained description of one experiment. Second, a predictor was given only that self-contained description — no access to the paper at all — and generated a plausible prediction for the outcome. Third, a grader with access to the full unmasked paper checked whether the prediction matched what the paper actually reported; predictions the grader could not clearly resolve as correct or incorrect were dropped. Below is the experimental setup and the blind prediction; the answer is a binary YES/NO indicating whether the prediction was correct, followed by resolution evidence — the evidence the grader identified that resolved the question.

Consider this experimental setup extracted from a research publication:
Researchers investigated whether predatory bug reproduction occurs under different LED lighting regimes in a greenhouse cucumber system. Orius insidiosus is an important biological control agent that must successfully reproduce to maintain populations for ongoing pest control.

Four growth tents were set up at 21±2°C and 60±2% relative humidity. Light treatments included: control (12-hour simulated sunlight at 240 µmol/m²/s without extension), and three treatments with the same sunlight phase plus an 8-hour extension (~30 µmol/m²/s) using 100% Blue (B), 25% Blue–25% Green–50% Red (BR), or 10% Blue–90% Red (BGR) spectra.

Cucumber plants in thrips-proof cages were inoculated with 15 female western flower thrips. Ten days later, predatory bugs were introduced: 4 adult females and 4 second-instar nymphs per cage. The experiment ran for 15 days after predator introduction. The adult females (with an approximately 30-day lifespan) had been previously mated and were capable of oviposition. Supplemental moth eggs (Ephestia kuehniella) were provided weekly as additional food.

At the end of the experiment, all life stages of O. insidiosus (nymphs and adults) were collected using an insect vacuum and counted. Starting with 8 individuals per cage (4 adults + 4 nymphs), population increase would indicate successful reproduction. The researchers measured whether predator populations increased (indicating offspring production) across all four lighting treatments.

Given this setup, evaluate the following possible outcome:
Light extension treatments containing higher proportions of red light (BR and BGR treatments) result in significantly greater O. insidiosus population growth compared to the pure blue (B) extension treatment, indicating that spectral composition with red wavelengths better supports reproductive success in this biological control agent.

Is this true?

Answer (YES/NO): NO